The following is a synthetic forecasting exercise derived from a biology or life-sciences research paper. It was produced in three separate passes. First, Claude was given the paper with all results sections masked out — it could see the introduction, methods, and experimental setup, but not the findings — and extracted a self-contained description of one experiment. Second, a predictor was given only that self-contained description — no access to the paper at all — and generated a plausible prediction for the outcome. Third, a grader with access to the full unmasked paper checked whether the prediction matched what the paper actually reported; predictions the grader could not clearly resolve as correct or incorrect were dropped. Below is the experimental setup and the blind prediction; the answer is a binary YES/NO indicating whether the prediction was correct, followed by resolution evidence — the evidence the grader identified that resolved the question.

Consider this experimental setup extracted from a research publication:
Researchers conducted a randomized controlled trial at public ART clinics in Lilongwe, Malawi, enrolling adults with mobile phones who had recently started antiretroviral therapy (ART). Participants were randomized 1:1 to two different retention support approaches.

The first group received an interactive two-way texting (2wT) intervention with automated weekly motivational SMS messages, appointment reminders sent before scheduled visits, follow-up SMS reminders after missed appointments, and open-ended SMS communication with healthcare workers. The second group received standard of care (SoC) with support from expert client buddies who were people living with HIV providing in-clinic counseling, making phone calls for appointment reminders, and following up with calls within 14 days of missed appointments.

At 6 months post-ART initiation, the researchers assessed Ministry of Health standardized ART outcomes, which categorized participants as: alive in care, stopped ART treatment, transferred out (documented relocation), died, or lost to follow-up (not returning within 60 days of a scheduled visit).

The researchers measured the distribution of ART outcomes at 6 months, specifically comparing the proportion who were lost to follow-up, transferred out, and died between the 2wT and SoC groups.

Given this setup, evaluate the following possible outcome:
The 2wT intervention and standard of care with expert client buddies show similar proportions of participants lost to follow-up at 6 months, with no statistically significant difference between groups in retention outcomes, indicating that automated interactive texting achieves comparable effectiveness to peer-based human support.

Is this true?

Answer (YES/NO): YES